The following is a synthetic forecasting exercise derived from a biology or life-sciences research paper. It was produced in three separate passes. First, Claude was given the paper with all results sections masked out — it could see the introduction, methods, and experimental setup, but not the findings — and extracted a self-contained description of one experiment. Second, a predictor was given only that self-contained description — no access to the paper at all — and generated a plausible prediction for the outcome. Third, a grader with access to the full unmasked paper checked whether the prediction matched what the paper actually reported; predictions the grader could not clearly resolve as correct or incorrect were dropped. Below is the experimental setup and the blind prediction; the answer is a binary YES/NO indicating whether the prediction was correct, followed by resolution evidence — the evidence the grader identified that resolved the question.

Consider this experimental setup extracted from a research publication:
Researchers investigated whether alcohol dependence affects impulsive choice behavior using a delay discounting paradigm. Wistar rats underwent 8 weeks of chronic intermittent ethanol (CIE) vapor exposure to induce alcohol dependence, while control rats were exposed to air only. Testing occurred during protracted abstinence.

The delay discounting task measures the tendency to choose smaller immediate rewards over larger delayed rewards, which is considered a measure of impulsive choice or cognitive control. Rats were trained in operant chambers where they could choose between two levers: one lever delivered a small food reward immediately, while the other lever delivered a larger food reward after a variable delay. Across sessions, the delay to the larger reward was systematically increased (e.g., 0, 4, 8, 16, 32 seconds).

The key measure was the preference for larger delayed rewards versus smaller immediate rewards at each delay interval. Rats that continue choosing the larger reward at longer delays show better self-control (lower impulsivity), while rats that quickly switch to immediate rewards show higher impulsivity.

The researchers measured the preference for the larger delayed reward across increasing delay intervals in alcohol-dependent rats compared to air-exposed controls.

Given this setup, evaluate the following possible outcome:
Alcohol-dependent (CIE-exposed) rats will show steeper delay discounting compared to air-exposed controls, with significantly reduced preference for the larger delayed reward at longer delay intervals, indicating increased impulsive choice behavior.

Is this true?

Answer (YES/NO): YES